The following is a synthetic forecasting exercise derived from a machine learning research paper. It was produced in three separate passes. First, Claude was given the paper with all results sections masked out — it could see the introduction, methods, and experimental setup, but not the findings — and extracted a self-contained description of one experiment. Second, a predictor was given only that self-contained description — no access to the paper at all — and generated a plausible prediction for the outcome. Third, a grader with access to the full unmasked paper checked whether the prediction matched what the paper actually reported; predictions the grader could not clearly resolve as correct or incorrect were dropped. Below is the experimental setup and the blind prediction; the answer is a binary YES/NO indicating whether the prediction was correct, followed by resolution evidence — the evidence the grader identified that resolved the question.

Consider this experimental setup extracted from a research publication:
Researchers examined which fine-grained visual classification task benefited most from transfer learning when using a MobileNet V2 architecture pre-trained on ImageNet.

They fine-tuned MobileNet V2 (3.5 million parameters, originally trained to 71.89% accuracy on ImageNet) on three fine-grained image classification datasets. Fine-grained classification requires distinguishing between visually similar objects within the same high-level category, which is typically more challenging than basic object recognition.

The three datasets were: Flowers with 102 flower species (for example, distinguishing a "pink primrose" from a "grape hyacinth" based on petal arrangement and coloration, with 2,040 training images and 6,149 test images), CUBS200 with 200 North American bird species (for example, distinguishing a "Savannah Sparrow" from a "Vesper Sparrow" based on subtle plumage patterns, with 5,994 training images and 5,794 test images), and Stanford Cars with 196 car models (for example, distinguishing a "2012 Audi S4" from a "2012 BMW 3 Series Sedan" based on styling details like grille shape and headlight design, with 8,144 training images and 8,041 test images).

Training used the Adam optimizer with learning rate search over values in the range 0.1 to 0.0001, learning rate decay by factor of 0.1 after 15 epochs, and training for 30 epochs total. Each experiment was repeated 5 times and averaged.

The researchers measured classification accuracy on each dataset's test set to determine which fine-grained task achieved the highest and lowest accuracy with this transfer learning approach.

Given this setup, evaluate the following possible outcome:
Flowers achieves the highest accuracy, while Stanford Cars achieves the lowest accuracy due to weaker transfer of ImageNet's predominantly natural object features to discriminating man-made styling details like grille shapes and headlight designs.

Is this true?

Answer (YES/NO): YES